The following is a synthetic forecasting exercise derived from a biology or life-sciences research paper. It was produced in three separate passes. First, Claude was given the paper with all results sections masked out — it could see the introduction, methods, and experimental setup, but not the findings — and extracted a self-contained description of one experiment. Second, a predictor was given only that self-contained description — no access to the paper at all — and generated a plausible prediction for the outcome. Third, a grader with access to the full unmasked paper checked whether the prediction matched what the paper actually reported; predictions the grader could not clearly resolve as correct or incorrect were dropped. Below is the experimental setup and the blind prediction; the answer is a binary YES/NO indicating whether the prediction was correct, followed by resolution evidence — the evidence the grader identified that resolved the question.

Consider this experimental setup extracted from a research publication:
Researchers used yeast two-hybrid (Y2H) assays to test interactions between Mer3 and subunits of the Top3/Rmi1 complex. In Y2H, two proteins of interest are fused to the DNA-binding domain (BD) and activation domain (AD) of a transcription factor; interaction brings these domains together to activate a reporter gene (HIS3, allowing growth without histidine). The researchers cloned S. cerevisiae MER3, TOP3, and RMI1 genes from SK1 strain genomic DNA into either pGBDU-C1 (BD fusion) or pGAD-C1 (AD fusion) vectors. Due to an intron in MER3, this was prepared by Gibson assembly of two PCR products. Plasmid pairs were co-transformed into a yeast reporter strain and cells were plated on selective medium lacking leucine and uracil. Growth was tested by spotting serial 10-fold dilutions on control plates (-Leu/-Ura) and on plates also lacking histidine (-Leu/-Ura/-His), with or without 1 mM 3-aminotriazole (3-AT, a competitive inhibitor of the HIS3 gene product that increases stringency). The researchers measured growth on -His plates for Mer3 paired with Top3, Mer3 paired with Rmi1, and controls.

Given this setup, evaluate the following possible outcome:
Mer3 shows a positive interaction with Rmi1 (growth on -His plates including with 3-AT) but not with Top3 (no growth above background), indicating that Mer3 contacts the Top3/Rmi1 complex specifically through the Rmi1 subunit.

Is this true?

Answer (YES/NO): NO